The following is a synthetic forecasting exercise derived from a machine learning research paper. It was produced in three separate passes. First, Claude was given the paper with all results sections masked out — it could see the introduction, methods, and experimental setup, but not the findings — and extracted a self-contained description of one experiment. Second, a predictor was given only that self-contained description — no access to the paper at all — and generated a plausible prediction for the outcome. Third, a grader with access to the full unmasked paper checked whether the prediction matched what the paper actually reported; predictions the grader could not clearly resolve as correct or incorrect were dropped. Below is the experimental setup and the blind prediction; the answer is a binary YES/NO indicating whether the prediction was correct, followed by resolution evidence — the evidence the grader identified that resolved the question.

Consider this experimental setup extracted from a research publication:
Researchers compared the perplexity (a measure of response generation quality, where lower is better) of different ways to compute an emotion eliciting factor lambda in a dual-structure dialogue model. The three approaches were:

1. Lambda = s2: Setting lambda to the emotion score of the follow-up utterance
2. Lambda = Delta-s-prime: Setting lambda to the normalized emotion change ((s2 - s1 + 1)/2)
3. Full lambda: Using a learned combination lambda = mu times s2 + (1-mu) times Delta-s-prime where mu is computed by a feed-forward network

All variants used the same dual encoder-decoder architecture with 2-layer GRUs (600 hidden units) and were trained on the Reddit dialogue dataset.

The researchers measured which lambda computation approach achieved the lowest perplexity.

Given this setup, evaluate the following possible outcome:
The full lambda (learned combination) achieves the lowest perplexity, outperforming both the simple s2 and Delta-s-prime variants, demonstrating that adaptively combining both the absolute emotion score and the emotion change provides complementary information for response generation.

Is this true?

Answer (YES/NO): NO